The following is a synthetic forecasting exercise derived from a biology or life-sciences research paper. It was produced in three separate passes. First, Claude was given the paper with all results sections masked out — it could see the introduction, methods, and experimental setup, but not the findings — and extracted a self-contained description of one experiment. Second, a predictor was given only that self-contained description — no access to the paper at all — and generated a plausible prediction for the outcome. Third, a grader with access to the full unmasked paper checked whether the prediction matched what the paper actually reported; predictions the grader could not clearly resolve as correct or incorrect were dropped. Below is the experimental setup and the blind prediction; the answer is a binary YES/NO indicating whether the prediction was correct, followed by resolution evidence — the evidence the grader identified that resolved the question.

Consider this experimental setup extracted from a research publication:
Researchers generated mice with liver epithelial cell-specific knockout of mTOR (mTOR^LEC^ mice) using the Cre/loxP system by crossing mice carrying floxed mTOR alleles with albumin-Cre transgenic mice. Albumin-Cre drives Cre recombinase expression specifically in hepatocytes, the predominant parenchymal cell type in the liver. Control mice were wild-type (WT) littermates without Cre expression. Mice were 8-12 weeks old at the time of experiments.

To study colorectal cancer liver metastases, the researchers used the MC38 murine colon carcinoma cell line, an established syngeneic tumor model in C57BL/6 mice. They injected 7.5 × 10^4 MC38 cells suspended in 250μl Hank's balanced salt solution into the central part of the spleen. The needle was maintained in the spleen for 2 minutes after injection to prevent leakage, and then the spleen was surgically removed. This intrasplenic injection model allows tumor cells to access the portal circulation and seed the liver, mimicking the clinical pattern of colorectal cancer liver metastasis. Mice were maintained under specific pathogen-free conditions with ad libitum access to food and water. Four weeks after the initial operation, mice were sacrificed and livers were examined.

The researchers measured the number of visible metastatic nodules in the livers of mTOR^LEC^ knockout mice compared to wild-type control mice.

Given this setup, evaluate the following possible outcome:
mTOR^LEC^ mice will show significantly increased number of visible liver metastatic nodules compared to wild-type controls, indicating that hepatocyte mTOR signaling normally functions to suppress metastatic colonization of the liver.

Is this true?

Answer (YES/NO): NO